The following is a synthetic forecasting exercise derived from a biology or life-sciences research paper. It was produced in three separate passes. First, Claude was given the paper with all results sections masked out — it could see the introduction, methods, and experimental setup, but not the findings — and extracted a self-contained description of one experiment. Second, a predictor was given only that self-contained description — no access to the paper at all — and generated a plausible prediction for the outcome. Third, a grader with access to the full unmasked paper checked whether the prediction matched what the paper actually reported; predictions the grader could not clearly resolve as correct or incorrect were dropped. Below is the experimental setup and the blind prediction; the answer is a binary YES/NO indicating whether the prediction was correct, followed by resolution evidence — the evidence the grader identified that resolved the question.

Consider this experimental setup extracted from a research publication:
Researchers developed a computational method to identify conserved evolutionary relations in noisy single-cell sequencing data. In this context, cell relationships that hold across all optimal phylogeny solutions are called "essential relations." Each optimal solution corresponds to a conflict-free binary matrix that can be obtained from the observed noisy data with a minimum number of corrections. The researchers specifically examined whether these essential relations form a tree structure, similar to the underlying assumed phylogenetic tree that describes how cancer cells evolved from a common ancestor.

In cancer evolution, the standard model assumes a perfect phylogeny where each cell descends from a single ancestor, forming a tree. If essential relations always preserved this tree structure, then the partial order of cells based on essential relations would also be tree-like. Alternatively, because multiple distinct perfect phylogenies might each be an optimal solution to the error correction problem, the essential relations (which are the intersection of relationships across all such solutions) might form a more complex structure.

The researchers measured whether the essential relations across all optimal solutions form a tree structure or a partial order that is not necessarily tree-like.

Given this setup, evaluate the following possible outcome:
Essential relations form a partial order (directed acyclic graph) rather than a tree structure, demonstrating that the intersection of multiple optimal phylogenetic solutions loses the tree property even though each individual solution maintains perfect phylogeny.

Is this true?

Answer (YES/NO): YES